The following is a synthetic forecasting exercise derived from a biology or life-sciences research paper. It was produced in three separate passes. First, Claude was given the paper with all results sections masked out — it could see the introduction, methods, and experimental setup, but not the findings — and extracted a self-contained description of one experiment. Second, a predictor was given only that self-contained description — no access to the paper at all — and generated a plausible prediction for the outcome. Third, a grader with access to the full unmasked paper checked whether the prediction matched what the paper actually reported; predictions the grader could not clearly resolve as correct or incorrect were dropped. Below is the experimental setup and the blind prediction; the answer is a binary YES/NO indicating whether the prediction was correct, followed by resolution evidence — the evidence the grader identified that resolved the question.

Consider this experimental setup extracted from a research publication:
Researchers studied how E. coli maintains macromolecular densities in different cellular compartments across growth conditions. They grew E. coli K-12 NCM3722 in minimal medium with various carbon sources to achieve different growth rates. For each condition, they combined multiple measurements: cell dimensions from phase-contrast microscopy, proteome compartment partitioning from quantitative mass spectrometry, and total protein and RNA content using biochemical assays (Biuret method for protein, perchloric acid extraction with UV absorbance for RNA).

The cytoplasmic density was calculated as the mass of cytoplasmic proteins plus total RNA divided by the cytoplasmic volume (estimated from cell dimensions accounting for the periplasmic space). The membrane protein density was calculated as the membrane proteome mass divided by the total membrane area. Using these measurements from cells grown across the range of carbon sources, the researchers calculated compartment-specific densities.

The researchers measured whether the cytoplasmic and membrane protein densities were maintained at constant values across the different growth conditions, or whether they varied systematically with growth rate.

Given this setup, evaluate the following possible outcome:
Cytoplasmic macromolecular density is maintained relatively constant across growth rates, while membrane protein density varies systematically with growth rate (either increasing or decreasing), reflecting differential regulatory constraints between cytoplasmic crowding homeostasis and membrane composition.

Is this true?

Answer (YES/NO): NO